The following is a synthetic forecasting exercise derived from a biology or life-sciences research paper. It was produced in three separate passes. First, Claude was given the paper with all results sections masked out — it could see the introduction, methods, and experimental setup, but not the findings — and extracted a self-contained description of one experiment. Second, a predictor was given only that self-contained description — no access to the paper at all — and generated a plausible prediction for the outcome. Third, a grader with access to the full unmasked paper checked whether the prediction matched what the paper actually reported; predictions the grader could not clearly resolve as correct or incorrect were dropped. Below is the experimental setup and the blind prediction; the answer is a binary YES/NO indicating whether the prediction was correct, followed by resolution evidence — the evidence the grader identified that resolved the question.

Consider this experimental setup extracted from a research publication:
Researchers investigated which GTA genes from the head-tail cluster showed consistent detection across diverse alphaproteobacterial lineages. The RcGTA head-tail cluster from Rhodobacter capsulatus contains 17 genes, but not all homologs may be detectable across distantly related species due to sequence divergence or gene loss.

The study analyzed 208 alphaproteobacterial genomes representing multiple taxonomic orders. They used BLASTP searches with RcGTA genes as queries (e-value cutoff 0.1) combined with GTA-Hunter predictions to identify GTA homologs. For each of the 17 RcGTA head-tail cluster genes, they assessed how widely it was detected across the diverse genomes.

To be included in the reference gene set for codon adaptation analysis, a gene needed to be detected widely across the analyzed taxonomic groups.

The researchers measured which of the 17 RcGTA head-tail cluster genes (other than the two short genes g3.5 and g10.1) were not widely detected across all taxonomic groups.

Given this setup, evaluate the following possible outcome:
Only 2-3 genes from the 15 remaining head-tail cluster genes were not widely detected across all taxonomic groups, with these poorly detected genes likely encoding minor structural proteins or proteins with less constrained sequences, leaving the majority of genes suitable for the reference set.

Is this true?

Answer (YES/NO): YES